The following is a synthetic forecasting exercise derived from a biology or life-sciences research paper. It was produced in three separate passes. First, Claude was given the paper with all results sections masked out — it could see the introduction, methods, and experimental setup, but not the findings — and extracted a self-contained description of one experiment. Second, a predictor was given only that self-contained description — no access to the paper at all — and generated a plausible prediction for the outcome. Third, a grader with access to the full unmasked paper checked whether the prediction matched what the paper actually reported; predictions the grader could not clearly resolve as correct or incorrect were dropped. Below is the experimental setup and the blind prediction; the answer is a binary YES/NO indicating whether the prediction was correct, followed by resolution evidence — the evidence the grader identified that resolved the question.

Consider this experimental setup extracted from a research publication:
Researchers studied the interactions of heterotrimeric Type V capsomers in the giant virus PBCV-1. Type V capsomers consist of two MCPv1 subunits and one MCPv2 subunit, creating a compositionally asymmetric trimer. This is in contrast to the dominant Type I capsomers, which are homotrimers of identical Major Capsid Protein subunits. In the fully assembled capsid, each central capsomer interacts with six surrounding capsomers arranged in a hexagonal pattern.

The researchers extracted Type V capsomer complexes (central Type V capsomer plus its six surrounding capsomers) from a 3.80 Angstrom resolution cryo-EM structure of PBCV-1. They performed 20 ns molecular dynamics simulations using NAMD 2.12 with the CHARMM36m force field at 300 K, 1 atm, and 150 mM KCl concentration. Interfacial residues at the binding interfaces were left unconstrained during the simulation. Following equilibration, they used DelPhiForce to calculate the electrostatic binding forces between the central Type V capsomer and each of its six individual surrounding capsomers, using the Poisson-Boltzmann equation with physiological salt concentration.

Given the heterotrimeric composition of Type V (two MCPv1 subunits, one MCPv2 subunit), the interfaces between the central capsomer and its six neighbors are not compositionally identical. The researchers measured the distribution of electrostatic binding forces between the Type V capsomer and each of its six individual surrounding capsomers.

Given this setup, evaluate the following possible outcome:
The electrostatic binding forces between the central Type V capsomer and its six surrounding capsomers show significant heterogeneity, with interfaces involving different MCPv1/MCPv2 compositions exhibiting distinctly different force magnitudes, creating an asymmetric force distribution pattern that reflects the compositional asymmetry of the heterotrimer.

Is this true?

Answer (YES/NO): YES